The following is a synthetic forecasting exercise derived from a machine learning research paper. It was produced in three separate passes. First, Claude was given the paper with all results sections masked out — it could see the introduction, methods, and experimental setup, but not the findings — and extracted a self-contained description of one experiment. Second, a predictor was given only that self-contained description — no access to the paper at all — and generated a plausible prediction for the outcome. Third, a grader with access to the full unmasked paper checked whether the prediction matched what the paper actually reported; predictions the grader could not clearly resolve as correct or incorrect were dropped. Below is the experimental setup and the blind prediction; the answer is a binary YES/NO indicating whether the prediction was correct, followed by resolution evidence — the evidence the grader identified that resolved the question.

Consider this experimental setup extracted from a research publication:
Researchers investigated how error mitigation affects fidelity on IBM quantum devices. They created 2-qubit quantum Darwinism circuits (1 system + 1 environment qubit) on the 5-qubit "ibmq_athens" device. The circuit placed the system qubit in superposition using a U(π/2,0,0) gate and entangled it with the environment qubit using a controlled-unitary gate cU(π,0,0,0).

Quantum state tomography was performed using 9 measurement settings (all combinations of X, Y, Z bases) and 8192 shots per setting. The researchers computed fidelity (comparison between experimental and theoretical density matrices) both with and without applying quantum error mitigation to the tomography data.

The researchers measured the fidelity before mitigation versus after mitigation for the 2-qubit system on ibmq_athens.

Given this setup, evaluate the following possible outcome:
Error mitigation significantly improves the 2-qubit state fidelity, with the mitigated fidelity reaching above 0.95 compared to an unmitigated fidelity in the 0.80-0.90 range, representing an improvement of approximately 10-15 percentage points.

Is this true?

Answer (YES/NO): NO